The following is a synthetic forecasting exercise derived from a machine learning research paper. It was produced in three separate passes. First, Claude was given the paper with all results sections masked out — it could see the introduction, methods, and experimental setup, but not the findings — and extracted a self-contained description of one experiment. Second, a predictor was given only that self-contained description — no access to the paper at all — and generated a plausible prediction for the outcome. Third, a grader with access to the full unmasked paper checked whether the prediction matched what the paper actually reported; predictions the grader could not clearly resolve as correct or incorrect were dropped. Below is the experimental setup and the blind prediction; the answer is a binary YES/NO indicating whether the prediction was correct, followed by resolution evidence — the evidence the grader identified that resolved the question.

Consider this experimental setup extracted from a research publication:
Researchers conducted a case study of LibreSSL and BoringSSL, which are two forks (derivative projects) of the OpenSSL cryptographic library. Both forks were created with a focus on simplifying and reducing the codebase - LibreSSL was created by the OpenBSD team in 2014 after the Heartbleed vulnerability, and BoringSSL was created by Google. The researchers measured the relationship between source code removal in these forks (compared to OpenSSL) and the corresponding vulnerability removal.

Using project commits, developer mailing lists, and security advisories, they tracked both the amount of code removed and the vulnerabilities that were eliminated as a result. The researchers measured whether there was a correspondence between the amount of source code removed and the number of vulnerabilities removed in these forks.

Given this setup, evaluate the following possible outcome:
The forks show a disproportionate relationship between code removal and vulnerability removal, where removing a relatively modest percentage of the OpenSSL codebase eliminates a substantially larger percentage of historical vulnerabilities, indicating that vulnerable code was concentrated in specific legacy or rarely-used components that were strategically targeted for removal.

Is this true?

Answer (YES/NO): NO